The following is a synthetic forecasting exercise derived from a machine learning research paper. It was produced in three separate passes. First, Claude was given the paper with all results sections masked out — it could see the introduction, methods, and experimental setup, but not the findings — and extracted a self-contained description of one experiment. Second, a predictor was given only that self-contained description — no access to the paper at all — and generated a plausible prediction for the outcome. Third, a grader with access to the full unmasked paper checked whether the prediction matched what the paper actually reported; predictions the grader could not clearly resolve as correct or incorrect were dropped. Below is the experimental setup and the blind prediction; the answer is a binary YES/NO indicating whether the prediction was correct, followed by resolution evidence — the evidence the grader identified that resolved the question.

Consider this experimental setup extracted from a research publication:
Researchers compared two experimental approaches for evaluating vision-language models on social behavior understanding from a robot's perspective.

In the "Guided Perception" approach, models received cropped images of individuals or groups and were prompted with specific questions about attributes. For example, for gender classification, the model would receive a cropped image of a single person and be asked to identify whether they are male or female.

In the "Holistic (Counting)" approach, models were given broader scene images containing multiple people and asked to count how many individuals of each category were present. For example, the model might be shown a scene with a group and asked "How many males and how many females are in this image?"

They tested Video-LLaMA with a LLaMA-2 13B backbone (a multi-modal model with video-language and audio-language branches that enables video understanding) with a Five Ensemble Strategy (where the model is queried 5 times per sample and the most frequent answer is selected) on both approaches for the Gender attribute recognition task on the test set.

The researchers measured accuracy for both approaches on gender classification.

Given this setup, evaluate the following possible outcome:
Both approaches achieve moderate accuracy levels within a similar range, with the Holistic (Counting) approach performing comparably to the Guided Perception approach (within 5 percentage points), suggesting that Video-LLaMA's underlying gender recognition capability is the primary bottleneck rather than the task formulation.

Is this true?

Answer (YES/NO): NO